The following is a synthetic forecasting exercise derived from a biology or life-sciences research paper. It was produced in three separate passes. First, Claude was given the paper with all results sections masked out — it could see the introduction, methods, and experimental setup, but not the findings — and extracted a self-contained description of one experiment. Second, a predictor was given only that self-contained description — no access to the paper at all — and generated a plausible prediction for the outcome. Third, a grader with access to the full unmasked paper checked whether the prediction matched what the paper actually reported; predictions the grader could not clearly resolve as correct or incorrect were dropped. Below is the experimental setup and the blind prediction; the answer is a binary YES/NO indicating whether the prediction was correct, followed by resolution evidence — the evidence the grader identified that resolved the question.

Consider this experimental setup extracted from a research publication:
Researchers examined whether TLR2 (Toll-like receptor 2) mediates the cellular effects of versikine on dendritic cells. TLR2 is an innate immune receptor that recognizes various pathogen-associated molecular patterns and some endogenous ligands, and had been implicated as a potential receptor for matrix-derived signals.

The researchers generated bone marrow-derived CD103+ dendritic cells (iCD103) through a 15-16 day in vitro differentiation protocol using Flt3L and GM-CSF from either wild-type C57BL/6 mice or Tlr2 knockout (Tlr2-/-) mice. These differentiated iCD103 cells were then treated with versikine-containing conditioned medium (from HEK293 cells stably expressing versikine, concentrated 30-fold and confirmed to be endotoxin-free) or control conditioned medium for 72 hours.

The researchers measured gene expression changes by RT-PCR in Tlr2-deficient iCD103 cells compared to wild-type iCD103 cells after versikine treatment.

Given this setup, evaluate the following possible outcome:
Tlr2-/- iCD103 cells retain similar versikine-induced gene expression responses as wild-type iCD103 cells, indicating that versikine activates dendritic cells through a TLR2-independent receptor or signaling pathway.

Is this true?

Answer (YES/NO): YES